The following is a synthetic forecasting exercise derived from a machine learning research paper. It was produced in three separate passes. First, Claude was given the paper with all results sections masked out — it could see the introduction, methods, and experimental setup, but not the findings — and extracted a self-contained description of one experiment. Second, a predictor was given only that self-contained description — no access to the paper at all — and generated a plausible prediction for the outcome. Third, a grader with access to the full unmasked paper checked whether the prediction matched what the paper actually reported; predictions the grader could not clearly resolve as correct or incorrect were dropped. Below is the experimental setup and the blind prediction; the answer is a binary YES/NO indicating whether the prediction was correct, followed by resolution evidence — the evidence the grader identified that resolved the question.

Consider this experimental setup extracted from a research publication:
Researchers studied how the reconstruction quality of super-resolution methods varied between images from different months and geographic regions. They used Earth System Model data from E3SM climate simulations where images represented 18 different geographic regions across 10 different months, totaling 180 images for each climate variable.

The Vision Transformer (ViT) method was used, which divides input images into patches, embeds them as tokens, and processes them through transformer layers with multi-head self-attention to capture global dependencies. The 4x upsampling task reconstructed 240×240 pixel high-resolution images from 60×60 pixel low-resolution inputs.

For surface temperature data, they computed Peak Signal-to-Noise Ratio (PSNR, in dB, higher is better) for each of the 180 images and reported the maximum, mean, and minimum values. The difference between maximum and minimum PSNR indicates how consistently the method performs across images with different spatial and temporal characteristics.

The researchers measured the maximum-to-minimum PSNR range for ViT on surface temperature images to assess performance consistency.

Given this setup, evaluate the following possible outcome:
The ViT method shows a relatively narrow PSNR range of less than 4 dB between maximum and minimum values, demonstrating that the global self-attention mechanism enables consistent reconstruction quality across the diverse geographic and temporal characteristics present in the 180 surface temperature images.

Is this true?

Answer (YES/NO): NO